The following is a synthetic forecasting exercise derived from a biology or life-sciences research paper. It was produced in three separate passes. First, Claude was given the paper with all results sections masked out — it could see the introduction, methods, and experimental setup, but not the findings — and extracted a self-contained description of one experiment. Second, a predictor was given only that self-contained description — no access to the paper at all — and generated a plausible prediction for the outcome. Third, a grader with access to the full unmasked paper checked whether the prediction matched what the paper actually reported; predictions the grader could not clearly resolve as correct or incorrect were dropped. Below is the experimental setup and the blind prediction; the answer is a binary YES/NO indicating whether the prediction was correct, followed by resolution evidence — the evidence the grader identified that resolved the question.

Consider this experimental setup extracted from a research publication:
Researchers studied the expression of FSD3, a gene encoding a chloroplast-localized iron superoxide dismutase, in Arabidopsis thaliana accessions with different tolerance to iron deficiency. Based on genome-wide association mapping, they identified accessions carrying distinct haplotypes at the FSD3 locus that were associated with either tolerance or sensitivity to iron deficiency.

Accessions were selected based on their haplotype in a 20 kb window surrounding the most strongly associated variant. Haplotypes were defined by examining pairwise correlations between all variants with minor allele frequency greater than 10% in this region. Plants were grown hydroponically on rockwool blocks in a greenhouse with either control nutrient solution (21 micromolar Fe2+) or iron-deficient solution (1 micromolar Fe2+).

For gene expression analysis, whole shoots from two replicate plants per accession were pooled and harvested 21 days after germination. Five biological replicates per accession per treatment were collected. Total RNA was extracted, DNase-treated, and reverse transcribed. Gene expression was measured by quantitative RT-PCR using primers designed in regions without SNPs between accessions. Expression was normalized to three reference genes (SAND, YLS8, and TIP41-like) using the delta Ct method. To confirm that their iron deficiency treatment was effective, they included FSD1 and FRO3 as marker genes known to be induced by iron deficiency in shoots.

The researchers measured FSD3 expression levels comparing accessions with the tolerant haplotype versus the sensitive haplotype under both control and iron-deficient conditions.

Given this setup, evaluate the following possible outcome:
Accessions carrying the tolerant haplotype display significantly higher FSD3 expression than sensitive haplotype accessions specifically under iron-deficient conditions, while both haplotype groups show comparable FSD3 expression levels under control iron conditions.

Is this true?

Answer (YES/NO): NO